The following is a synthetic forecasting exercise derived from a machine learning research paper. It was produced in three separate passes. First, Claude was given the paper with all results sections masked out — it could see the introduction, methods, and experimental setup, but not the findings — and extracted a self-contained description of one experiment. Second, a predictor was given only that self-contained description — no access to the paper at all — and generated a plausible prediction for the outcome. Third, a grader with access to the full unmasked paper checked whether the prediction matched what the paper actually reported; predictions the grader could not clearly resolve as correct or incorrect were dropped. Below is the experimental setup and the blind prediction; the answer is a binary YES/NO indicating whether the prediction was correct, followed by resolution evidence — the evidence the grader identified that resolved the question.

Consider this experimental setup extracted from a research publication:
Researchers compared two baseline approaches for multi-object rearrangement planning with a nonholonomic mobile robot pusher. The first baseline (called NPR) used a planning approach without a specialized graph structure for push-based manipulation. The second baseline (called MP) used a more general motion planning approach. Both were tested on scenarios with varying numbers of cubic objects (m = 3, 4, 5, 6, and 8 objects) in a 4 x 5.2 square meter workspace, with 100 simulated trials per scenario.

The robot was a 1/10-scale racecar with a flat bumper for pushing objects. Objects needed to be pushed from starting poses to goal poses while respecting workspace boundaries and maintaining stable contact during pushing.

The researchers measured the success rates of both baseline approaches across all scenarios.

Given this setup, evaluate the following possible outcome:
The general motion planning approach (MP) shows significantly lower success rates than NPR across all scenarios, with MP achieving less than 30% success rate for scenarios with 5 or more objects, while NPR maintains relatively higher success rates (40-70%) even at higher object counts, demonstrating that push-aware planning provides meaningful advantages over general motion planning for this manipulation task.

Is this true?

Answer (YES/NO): NO